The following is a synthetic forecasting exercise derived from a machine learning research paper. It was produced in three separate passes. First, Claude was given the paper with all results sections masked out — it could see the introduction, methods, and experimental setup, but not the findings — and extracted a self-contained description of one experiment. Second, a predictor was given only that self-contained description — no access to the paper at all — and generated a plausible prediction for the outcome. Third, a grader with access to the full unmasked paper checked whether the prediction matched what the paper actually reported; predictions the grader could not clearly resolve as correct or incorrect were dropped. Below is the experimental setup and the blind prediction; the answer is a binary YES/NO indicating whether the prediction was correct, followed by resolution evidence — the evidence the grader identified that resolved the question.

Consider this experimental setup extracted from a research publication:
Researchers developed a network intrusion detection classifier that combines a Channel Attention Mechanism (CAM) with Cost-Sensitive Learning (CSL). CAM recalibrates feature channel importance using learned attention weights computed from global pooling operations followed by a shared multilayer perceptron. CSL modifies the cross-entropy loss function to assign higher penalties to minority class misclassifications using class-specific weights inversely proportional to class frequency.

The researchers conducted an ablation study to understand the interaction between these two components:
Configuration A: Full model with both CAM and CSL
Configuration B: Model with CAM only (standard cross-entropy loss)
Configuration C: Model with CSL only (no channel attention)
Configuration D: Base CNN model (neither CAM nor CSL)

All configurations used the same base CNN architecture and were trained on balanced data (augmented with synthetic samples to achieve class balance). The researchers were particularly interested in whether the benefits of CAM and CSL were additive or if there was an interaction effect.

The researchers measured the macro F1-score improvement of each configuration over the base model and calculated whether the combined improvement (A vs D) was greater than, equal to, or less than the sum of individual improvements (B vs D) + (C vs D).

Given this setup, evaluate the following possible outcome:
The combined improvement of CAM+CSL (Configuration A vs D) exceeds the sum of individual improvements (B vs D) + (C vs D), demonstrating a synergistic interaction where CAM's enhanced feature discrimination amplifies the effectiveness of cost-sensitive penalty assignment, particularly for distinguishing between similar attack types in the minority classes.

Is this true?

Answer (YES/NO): YES